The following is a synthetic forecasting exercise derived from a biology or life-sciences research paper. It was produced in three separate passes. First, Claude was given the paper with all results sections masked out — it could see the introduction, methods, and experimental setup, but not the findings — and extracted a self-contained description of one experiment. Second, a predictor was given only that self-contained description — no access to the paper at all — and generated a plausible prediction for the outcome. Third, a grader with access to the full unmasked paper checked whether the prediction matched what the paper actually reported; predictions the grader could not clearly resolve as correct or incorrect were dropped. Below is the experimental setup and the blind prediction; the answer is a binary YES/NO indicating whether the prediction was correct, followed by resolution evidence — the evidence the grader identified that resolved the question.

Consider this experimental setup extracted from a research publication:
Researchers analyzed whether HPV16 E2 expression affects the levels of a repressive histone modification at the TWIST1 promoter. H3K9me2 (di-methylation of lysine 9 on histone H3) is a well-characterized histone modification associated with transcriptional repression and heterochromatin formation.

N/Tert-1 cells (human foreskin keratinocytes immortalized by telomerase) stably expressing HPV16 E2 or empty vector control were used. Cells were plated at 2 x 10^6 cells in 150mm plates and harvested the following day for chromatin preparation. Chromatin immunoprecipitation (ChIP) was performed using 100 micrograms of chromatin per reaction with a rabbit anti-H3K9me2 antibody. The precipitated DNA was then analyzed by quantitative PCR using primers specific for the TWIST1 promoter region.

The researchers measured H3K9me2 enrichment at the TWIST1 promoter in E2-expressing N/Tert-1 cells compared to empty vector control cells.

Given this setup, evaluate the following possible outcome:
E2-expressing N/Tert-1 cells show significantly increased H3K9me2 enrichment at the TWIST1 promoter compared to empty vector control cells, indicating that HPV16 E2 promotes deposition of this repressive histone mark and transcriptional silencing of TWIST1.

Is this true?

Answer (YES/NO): YES